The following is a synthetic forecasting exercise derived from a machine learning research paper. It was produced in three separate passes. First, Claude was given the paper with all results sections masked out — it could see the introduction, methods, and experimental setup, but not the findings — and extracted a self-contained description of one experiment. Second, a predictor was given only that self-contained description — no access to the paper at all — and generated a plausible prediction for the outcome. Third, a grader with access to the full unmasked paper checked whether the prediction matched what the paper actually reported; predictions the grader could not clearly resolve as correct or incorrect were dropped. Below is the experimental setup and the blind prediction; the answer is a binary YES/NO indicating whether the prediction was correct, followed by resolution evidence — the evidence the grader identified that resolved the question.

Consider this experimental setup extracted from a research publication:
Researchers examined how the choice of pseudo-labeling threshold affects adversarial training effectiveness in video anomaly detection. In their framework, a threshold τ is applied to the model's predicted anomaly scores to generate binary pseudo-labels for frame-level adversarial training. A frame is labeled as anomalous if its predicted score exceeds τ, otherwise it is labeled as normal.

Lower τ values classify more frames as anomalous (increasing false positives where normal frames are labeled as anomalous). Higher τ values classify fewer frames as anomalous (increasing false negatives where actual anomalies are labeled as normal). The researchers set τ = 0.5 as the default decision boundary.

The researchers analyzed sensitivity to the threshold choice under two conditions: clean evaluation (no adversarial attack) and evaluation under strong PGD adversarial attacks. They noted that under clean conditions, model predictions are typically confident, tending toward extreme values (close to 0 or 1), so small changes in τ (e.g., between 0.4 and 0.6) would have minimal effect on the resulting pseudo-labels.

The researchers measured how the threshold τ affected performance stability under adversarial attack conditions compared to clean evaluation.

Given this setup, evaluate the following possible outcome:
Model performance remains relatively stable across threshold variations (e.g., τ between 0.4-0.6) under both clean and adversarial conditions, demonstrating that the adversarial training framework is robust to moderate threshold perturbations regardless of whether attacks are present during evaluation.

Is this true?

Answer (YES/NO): NO